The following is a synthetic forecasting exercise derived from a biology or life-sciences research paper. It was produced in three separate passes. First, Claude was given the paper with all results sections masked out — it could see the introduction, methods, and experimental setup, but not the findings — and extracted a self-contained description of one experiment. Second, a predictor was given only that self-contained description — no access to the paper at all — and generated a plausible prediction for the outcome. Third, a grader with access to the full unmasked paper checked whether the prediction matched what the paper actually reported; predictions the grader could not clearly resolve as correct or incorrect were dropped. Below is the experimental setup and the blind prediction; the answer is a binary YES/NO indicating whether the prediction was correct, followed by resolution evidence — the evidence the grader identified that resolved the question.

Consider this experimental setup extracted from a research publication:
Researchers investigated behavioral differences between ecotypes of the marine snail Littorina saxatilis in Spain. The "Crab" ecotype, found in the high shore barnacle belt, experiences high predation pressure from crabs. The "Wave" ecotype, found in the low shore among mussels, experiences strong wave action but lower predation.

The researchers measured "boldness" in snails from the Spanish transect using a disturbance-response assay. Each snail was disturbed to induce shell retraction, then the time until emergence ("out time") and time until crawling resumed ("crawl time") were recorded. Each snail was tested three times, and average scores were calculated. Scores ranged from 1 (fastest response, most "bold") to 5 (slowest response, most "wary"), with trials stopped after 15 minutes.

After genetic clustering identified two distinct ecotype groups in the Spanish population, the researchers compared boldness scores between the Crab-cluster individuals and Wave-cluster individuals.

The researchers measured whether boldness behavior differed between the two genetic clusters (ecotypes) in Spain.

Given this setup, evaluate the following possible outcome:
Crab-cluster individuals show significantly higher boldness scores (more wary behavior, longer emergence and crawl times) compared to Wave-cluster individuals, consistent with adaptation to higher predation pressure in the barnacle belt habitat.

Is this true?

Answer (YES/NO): YES